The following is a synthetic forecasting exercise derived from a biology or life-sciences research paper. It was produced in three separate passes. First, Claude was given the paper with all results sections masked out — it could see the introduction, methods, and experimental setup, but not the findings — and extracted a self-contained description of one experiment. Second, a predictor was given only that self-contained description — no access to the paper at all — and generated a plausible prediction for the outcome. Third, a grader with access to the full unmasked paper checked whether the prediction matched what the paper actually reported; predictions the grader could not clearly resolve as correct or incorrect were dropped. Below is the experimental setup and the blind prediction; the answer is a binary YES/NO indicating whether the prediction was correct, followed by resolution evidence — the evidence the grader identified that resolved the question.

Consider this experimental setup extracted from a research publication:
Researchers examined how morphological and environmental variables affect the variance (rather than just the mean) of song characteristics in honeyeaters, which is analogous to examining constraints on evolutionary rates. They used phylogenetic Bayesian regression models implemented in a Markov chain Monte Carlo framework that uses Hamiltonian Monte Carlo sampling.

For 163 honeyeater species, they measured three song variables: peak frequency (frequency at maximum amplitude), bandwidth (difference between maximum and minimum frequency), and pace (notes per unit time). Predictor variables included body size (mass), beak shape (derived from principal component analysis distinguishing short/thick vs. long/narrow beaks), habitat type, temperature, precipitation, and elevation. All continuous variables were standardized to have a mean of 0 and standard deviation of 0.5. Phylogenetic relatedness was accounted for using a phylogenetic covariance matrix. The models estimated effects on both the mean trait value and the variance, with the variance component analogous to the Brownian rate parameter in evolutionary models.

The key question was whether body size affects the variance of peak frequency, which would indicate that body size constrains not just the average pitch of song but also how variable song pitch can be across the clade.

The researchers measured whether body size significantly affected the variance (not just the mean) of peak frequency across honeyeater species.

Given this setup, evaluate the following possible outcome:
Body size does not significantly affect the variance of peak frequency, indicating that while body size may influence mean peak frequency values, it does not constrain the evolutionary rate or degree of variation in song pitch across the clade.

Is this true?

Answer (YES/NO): YES